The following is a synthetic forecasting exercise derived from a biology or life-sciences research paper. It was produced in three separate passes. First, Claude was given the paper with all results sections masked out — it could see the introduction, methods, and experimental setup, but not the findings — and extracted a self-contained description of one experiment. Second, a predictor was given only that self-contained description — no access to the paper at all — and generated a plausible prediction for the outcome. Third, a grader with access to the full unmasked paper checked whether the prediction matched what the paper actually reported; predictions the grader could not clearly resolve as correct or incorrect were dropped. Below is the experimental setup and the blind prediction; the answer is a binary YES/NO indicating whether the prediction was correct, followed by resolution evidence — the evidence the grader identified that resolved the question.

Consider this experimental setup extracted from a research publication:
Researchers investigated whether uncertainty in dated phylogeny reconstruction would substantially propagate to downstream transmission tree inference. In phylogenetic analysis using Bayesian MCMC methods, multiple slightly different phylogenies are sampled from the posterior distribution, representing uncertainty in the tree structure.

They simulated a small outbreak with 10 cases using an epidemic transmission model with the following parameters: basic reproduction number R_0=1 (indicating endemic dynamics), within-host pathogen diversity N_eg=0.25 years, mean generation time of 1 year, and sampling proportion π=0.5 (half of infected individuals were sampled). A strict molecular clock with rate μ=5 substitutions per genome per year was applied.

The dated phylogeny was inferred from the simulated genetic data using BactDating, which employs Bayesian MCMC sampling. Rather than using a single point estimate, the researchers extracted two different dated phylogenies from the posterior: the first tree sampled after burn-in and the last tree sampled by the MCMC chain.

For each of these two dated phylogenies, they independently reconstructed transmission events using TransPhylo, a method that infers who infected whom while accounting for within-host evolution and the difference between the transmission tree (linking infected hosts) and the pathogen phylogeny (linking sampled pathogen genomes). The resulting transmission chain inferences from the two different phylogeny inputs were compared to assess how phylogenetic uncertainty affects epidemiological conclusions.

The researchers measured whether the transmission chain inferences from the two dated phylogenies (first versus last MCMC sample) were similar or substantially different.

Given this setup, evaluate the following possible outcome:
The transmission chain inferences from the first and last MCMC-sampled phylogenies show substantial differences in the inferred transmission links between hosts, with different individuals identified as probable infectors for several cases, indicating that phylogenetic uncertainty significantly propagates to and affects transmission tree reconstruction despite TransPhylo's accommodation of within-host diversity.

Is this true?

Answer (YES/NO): NO